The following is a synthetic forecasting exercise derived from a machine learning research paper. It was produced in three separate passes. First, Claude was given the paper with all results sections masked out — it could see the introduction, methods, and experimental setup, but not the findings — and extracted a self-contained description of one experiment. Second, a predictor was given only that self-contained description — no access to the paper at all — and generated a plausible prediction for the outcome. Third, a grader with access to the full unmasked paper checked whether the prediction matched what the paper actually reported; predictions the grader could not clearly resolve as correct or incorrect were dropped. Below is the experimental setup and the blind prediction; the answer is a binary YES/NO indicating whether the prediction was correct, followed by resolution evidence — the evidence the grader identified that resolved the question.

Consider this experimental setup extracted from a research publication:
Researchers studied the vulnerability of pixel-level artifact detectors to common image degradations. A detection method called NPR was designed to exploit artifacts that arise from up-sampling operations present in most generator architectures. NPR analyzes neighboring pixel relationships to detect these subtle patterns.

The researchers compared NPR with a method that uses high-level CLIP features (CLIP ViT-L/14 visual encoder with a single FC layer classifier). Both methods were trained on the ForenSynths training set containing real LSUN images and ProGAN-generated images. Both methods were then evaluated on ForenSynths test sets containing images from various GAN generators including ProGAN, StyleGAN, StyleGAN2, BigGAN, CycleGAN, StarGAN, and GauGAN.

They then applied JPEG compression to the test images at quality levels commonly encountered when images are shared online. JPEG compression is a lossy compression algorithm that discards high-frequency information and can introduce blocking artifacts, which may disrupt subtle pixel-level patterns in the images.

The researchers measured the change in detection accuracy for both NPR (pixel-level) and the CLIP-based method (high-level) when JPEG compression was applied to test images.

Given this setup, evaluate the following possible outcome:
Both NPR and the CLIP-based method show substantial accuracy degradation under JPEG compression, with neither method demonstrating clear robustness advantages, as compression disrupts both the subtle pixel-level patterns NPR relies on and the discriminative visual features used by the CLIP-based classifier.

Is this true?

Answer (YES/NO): NO